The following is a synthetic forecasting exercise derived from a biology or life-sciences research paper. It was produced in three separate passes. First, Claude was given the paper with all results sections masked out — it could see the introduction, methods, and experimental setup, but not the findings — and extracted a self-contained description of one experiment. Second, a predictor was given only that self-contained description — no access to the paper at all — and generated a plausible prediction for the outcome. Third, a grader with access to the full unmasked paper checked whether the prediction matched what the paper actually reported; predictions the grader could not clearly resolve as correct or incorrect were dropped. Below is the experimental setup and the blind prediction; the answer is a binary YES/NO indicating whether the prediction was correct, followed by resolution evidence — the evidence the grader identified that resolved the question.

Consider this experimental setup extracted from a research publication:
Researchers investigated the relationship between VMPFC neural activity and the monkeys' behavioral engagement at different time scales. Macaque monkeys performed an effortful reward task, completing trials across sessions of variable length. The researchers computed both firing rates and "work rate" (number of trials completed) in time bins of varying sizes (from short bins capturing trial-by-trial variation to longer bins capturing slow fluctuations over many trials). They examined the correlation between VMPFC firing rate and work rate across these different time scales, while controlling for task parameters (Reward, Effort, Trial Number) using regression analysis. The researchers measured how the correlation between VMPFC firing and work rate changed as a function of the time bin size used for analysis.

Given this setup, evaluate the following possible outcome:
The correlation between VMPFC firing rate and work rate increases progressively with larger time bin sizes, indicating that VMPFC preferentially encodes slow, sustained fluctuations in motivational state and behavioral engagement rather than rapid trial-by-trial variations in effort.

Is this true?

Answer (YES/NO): NO